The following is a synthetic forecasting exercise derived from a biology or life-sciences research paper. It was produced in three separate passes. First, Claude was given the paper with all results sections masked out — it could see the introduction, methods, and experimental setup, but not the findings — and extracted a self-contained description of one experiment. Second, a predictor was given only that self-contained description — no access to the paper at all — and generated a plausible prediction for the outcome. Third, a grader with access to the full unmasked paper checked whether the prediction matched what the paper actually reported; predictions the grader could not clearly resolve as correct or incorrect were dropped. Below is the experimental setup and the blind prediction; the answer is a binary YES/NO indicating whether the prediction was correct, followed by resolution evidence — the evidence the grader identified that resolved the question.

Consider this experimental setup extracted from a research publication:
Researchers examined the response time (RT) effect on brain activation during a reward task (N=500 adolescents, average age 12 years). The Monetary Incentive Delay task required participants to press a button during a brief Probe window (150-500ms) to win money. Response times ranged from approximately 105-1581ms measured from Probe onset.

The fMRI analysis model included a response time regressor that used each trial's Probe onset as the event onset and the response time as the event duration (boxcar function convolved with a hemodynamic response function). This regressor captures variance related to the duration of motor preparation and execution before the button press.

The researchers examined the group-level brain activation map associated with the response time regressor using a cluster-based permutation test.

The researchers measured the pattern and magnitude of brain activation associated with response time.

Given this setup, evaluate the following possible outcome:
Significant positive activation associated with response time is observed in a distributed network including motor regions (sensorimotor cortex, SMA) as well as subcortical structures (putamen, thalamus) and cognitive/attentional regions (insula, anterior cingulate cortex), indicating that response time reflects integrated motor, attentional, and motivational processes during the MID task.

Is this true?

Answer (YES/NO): NO